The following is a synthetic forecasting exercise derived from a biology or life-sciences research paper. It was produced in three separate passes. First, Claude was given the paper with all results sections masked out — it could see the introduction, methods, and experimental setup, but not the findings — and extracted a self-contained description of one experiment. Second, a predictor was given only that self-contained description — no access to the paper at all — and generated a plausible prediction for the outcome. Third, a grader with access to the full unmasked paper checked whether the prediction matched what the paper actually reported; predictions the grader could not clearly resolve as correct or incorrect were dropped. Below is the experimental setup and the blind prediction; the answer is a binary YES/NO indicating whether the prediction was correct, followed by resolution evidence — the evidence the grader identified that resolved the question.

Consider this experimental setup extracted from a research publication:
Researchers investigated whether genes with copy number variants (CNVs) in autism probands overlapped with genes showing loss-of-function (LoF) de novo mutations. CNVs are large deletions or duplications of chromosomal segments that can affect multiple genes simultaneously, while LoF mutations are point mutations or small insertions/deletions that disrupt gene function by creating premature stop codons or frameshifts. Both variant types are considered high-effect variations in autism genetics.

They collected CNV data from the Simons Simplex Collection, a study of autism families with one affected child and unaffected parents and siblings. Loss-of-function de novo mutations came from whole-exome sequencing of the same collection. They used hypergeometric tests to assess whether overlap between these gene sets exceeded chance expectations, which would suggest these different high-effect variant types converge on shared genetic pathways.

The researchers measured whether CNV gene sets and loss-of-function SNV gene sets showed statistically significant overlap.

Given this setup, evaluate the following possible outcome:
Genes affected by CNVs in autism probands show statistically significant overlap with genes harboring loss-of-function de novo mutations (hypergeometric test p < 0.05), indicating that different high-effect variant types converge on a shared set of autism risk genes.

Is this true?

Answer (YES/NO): NO